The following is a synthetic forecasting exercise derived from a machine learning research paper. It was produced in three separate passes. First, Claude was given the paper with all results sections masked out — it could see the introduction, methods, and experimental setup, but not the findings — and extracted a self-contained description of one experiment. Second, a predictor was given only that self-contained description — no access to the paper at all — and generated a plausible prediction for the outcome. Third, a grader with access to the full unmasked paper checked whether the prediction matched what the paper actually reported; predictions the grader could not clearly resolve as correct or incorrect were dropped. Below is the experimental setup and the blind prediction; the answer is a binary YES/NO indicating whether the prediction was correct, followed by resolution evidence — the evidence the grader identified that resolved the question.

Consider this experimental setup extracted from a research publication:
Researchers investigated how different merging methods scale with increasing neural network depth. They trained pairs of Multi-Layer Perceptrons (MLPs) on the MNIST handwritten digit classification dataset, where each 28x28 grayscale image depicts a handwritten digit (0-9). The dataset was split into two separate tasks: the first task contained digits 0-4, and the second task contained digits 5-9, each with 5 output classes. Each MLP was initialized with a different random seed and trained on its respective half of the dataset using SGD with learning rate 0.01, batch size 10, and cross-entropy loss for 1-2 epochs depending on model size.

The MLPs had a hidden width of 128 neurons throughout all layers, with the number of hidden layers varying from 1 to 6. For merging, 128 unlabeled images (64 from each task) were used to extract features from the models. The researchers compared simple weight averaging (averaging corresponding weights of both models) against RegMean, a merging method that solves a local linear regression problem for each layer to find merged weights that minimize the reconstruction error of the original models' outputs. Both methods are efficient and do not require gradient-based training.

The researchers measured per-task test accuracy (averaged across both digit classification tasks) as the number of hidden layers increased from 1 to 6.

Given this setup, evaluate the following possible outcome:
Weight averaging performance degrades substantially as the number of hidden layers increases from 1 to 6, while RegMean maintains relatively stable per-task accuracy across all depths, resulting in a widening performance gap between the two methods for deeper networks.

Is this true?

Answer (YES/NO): YES